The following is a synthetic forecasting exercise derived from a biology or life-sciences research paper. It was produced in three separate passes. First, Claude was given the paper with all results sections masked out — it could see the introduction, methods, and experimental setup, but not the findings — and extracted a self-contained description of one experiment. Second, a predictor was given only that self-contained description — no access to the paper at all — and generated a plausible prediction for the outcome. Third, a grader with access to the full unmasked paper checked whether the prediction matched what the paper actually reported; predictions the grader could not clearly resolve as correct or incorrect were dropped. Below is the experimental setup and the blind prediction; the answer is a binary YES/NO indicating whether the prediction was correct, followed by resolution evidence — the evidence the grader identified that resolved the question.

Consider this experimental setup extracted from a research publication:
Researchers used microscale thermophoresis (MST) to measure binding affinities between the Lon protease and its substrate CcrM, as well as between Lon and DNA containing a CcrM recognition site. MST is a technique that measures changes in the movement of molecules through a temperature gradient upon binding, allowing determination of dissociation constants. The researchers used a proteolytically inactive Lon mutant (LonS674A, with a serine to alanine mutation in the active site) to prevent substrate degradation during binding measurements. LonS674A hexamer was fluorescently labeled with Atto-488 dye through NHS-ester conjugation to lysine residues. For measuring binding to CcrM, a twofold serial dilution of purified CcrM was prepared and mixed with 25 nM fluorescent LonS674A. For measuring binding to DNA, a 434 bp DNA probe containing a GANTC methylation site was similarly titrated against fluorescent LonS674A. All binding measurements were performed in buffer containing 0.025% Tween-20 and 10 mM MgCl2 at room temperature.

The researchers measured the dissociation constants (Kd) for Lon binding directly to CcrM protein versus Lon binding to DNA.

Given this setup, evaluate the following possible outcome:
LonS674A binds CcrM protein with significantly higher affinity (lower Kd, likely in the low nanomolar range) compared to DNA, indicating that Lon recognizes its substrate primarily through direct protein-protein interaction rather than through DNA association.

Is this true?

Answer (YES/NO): NO